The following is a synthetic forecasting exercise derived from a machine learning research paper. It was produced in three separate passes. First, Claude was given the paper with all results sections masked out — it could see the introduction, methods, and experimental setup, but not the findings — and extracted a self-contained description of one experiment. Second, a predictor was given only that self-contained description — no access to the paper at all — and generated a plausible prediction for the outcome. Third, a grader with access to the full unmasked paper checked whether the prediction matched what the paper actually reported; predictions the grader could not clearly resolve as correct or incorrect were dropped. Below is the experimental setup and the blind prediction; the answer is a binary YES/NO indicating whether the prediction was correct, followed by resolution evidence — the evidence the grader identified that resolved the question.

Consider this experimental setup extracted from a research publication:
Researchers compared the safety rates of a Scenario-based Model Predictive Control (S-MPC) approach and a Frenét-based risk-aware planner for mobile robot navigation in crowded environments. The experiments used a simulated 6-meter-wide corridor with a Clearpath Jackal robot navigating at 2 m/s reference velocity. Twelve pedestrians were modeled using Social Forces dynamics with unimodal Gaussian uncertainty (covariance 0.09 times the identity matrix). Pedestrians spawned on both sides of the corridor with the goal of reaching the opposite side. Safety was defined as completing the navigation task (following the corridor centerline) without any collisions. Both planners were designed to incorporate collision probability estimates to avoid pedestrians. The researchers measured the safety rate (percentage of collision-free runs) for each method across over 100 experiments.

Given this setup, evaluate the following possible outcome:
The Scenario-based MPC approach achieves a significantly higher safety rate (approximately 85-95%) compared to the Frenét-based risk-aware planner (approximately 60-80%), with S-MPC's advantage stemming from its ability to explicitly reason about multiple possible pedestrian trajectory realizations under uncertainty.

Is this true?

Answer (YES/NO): NO